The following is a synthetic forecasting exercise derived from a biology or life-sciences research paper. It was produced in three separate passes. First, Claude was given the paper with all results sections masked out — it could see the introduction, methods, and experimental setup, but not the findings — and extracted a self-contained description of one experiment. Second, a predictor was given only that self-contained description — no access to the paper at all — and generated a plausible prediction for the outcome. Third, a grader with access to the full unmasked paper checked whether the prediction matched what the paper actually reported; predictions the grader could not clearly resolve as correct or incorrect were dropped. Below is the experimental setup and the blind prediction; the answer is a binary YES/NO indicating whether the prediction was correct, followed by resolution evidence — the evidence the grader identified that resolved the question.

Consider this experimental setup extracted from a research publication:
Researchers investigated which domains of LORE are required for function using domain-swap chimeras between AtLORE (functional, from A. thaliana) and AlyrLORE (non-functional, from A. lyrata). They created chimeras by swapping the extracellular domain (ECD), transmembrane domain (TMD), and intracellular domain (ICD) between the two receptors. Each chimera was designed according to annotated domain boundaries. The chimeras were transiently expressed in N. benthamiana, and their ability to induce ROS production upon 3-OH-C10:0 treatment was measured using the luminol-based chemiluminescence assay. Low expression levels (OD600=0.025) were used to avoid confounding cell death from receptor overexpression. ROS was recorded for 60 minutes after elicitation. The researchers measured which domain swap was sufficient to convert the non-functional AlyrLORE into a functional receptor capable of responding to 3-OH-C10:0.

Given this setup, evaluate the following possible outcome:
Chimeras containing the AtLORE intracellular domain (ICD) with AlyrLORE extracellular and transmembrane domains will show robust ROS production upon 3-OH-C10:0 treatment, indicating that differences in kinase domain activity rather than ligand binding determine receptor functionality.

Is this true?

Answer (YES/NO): NO